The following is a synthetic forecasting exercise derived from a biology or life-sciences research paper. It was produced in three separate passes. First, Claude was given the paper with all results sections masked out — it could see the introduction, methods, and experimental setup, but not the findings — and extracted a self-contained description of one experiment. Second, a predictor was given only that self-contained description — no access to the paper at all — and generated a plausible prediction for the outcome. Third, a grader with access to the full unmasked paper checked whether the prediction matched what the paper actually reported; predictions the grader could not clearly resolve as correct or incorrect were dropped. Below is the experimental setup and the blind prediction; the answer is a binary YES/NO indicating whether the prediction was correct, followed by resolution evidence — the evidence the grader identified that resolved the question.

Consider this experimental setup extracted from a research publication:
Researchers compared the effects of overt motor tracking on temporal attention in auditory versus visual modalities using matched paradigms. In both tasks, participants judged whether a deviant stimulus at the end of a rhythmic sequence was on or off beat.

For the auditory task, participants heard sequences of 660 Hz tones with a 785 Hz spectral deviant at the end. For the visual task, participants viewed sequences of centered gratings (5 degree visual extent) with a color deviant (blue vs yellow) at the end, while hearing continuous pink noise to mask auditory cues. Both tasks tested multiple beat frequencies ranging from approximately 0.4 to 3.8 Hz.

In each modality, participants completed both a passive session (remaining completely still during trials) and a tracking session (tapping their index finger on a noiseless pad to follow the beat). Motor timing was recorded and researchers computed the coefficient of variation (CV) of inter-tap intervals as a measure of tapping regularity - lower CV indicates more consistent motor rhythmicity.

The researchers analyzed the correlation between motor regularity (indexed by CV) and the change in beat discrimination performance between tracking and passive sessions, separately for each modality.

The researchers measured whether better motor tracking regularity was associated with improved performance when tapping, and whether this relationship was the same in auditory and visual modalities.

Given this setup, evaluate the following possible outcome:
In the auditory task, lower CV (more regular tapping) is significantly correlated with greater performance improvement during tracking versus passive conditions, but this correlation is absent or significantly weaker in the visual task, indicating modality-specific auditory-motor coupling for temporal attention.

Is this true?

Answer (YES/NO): NO